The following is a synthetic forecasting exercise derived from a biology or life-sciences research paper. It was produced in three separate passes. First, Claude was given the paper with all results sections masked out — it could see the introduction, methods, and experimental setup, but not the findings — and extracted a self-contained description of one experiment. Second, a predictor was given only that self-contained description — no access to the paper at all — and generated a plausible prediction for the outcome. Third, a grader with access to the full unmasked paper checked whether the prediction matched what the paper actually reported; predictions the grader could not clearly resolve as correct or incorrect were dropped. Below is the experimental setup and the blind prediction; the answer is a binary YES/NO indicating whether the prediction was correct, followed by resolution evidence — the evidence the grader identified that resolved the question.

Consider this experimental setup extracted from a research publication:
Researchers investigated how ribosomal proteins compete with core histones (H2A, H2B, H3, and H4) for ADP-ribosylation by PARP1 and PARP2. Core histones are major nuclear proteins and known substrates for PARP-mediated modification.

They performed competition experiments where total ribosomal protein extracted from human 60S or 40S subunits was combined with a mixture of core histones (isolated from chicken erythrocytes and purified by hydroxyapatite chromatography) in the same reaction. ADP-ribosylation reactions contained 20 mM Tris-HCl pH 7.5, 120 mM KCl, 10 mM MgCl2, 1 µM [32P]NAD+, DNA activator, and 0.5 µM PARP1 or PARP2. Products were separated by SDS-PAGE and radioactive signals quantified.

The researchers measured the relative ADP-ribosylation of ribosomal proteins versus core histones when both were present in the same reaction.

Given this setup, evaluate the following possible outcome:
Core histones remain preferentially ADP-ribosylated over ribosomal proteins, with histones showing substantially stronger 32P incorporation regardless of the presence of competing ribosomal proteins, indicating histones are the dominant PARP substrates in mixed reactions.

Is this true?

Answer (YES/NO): YES